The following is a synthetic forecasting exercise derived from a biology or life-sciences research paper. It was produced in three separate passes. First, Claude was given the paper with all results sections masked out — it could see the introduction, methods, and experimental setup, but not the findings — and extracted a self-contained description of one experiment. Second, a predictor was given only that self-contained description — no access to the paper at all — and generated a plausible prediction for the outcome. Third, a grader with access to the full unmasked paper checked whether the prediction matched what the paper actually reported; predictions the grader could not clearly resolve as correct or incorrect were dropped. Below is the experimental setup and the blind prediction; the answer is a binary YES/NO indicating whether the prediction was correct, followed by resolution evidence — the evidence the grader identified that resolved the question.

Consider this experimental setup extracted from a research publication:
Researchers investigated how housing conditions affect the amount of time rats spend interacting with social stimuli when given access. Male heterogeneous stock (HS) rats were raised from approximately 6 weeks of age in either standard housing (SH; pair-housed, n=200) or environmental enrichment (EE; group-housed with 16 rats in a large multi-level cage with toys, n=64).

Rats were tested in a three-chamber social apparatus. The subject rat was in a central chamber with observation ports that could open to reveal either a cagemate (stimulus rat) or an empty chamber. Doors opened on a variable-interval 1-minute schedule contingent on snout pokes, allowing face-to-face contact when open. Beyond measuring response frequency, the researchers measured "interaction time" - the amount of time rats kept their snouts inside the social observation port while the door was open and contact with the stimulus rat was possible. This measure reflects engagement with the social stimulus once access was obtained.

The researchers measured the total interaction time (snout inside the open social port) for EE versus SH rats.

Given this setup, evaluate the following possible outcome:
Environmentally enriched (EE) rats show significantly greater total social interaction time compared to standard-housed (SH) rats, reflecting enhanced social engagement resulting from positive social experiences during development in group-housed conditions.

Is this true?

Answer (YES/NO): YES